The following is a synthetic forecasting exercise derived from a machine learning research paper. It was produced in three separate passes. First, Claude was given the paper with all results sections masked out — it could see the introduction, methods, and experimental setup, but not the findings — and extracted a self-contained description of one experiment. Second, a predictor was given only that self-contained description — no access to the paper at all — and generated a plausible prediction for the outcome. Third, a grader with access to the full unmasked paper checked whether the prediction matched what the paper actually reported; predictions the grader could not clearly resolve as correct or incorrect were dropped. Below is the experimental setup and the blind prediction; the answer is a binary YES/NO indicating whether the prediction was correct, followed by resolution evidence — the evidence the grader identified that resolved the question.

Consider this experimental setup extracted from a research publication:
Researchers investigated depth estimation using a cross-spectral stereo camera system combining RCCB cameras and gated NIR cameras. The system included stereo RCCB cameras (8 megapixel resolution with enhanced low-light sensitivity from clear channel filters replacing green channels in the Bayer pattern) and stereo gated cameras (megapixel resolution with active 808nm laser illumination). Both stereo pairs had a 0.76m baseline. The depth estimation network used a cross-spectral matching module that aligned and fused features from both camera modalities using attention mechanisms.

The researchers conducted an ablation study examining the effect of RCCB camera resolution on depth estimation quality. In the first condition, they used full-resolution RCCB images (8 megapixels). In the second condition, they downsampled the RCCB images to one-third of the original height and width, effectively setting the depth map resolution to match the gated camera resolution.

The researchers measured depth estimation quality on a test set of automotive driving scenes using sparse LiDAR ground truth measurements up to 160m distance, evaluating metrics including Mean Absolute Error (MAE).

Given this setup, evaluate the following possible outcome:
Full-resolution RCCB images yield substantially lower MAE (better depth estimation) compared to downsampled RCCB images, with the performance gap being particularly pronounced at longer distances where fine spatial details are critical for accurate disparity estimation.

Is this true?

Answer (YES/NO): NO